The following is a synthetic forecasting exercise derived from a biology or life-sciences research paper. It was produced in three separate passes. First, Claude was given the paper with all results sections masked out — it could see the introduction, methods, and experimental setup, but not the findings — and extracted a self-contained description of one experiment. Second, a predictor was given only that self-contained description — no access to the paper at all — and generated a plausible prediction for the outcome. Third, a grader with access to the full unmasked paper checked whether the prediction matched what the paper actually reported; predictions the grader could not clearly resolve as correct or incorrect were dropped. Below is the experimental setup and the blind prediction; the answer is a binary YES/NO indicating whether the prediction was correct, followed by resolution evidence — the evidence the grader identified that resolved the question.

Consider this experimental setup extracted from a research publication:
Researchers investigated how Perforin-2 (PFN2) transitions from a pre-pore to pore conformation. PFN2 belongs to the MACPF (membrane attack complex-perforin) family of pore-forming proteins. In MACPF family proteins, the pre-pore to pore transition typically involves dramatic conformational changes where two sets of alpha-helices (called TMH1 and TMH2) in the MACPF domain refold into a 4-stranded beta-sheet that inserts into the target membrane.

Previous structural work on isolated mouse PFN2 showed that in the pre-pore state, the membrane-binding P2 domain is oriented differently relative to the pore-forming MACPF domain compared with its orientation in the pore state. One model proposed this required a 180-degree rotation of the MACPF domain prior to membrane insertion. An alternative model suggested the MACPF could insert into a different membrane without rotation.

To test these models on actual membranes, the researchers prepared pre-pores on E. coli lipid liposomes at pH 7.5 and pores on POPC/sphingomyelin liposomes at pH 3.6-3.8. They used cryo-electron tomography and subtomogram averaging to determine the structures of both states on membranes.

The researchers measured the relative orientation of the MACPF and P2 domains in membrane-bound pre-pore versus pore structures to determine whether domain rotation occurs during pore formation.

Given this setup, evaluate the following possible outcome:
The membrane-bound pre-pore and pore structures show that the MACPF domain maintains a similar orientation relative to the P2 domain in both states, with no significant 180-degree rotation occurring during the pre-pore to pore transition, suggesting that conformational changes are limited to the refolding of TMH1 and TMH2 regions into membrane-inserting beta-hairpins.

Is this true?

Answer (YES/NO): NO